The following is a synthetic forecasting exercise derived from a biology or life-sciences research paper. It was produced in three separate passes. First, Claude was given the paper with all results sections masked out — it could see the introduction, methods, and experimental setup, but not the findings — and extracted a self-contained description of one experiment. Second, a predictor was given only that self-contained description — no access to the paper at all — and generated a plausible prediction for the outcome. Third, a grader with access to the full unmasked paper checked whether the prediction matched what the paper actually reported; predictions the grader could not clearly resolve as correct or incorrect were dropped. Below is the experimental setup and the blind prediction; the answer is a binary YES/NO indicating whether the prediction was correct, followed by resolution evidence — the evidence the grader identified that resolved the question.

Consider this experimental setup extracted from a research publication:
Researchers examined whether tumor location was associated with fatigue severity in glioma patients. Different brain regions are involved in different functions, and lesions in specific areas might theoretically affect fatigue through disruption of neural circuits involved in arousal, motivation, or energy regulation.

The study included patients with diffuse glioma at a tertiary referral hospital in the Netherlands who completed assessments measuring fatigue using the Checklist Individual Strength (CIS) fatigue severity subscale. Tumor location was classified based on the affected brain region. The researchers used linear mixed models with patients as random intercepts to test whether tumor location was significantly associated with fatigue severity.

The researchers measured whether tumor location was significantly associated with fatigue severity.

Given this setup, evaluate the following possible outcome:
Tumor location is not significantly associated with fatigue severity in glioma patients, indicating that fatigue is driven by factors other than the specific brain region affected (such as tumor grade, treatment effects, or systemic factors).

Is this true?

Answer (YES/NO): NO